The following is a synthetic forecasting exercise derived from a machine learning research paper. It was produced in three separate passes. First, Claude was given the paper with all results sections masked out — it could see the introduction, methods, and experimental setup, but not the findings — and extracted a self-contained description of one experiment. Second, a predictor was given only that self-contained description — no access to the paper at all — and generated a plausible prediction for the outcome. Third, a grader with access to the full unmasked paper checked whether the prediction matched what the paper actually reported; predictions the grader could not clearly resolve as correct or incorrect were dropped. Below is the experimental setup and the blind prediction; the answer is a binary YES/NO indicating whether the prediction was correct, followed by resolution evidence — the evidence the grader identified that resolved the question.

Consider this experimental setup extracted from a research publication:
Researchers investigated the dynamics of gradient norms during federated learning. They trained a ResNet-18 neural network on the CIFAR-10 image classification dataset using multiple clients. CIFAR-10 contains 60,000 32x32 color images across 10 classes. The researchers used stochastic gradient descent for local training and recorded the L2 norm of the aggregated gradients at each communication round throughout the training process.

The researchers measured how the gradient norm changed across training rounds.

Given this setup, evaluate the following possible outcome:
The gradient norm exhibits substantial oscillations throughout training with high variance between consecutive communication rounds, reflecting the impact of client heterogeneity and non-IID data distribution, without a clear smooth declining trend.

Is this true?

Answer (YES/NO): NO